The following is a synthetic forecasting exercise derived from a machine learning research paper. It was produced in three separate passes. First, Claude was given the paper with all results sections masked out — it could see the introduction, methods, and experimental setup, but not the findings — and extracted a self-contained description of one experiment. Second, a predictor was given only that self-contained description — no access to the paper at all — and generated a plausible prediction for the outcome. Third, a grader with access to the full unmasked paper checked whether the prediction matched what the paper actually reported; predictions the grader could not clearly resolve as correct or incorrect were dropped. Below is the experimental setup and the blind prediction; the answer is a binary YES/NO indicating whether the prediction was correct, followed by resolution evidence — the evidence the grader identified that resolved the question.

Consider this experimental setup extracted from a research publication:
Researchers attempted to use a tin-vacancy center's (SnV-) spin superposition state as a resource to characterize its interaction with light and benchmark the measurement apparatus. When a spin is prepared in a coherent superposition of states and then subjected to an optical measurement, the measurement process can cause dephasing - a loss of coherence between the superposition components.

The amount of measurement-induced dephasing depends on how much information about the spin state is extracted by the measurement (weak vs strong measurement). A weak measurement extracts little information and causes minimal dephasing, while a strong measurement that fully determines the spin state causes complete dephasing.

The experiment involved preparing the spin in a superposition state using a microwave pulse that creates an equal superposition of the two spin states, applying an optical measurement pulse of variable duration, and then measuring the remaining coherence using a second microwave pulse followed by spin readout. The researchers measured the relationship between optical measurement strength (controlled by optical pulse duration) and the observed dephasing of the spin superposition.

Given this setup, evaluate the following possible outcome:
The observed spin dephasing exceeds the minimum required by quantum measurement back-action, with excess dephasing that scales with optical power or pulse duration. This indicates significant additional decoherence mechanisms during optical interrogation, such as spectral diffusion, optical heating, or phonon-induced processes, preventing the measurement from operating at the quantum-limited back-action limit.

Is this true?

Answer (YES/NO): NO